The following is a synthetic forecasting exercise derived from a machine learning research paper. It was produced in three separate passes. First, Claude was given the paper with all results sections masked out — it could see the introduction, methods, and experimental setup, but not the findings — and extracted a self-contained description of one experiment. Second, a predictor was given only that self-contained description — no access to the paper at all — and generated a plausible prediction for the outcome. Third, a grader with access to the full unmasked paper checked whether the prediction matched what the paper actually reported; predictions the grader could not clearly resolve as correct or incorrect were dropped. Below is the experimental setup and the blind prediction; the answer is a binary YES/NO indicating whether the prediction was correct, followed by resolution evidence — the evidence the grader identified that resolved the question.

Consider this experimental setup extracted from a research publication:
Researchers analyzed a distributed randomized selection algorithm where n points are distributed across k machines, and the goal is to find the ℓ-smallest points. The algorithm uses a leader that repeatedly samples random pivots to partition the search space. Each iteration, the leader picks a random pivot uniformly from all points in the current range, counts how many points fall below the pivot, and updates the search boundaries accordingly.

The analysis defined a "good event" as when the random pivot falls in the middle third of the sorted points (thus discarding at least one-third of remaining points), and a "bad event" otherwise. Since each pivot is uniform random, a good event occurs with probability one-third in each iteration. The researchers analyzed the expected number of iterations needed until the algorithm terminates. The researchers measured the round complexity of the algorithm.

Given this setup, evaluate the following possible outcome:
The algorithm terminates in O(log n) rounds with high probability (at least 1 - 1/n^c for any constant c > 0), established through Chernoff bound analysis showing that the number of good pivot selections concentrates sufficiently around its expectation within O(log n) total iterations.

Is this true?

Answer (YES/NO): NO